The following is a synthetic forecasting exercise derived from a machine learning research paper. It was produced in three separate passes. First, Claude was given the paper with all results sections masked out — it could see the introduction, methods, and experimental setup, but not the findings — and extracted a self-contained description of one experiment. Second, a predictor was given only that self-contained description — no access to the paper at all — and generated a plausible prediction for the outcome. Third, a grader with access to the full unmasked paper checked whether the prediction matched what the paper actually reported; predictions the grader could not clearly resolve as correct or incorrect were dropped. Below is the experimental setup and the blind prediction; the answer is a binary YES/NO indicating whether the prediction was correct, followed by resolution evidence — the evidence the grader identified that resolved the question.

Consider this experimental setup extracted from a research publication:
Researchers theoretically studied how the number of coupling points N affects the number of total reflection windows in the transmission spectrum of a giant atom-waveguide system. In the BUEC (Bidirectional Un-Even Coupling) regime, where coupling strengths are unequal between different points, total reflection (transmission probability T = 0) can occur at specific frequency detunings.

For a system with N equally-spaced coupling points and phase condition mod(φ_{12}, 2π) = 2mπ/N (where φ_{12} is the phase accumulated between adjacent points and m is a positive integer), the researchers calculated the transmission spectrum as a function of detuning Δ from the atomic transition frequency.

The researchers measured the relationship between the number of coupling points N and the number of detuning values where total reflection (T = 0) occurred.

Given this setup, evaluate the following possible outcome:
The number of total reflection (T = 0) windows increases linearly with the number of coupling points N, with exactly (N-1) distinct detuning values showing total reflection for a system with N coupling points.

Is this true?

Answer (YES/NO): YES